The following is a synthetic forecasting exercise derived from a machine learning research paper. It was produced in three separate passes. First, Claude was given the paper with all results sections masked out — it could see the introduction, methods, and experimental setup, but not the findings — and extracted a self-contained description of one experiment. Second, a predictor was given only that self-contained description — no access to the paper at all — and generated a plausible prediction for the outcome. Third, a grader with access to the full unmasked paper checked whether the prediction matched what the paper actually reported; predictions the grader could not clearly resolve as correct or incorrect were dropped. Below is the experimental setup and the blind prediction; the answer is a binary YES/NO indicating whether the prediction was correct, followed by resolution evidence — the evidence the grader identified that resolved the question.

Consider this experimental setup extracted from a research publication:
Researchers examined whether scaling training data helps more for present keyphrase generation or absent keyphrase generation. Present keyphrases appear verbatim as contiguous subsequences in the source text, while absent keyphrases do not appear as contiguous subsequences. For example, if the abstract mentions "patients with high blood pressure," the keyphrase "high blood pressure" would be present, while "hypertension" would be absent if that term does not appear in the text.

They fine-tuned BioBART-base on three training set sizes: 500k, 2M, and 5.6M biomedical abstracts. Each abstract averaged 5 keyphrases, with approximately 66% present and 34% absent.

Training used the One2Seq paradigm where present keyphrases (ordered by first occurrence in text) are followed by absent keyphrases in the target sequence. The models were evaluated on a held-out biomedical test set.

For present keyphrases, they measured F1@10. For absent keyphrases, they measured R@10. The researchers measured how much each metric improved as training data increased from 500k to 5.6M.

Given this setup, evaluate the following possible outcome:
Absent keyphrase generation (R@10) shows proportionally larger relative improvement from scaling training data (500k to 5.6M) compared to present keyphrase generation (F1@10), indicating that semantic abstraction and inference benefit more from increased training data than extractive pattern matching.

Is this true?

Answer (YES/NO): NO